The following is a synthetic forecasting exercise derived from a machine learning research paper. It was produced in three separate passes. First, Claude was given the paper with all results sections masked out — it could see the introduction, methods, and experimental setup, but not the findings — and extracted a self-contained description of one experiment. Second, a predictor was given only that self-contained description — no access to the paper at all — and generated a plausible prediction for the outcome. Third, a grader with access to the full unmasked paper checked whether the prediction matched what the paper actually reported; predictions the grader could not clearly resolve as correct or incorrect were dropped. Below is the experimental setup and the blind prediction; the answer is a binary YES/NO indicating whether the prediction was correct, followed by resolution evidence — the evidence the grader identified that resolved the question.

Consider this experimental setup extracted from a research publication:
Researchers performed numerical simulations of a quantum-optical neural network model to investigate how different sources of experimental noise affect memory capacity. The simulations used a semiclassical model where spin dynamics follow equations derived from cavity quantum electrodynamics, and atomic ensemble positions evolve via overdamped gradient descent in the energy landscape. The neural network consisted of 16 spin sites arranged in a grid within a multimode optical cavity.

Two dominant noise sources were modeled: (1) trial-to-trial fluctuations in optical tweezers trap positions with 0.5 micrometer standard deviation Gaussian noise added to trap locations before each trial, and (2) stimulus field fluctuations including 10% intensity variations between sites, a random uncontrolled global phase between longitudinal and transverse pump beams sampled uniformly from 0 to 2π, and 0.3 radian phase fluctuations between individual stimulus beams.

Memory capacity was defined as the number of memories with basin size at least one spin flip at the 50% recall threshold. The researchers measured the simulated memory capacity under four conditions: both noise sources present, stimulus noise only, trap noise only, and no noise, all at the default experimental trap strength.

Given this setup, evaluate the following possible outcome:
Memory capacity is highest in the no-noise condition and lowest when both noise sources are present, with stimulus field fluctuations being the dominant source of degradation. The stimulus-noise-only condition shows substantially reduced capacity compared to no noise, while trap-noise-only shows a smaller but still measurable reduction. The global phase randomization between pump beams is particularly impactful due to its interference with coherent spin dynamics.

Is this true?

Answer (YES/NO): YES